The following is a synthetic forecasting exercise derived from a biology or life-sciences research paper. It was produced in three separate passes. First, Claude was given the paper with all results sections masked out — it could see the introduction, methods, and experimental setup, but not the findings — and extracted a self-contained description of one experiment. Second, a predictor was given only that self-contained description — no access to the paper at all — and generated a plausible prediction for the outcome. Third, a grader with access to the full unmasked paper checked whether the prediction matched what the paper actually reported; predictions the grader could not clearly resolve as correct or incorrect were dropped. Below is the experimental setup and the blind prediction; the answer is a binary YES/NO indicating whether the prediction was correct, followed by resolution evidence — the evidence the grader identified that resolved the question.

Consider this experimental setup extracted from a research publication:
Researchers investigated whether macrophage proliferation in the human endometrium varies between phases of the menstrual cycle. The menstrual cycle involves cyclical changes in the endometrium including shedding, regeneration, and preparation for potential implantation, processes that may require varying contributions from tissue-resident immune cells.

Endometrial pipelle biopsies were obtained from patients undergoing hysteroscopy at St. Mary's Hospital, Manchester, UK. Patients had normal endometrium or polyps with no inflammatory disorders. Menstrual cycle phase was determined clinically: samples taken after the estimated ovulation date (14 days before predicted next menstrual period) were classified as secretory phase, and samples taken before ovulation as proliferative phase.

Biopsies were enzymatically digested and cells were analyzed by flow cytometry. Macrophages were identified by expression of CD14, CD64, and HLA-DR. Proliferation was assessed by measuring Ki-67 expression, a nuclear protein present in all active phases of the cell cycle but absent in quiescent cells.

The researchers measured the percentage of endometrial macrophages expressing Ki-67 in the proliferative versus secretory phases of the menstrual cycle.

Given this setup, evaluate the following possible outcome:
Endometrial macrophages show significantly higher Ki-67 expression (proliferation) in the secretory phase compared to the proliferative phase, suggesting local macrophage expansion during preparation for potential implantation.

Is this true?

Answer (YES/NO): YES